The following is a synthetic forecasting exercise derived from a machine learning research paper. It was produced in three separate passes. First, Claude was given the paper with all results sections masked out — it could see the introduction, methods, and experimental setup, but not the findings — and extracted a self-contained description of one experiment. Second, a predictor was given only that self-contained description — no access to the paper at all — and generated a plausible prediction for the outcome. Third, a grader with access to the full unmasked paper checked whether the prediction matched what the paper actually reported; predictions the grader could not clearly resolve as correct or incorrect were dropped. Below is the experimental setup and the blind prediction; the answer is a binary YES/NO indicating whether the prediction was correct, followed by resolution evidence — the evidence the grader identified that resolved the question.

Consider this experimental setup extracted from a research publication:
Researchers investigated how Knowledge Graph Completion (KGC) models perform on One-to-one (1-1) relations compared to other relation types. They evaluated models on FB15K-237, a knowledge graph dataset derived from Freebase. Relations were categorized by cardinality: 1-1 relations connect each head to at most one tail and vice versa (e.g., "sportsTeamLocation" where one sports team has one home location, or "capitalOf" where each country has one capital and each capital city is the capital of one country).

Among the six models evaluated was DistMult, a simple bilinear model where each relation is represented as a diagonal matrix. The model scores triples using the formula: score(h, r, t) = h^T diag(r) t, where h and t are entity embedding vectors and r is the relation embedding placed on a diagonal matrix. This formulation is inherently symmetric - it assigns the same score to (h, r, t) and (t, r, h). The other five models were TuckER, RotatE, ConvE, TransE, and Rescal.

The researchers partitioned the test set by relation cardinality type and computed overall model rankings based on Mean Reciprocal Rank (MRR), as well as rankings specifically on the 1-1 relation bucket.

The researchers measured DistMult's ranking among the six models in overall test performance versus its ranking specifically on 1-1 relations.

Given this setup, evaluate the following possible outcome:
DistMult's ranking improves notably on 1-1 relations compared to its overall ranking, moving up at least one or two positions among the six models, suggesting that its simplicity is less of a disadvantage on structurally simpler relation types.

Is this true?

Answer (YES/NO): YES